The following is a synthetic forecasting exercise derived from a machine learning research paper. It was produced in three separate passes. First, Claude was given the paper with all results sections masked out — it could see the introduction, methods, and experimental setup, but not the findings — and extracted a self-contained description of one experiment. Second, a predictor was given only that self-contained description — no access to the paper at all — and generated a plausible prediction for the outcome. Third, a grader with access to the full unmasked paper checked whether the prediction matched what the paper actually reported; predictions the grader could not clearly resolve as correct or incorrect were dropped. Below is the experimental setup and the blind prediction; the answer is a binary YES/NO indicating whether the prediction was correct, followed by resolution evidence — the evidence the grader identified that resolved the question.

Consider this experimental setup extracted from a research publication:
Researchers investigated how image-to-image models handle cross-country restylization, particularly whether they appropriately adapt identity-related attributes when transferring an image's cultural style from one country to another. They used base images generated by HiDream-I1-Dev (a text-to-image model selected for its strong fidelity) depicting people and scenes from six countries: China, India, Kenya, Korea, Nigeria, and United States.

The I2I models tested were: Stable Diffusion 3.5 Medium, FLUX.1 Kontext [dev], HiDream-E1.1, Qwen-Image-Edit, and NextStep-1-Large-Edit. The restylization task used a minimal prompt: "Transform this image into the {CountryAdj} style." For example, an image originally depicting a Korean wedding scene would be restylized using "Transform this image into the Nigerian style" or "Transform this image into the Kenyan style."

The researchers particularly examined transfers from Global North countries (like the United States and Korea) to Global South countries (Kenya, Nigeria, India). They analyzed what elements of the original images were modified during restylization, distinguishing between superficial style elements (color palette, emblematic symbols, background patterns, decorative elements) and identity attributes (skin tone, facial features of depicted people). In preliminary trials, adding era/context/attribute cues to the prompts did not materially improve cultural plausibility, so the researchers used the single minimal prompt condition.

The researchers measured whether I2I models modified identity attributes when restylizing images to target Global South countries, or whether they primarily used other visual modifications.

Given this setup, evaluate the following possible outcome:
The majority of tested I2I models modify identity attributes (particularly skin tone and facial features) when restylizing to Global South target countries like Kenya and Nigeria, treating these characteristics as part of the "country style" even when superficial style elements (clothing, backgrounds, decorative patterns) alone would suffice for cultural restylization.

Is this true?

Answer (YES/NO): NO